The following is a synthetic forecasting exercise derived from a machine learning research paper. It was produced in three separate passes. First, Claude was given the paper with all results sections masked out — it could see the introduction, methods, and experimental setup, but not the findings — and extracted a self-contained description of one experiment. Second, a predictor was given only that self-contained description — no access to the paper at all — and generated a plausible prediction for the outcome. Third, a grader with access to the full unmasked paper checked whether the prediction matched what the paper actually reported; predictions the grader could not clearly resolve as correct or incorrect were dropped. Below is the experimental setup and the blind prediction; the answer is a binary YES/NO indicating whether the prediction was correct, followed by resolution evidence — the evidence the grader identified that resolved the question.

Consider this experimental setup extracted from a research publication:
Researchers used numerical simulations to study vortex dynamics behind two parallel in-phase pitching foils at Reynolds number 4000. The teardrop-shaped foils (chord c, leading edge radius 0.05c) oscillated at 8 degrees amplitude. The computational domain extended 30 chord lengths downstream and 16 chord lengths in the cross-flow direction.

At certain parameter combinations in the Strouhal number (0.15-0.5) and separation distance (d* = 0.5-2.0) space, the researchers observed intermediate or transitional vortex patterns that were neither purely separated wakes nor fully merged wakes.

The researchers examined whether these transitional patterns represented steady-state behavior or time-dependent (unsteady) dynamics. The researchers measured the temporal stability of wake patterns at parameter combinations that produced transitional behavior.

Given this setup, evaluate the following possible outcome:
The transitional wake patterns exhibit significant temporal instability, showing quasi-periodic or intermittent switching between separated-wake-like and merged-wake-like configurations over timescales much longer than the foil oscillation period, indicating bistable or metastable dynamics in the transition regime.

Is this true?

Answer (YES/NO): NO